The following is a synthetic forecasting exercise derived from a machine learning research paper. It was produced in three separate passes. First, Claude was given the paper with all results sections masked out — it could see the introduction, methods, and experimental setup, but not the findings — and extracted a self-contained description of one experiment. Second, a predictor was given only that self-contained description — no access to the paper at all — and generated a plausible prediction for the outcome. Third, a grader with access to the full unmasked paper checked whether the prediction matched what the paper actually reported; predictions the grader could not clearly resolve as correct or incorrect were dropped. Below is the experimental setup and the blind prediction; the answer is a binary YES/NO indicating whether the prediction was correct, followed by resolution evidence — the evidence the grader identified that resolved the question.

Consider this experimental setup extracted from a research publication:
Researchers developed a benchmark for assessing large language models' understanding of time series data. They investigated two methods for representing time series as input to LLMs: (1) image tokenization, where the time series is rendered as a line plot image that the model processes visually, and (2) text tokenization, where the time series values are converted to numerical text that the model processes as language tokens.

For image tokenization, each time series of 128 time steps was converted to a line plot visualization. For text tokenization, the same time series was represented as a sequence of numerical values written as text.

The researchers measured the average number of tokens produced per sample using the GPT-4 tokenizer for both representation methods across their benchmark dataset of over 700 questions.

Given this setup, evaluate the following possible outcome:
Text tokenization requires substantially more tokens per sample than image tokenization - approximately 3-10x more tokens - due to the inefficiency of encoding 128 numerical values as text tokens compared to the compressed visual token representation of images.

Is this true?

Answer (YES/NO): NO